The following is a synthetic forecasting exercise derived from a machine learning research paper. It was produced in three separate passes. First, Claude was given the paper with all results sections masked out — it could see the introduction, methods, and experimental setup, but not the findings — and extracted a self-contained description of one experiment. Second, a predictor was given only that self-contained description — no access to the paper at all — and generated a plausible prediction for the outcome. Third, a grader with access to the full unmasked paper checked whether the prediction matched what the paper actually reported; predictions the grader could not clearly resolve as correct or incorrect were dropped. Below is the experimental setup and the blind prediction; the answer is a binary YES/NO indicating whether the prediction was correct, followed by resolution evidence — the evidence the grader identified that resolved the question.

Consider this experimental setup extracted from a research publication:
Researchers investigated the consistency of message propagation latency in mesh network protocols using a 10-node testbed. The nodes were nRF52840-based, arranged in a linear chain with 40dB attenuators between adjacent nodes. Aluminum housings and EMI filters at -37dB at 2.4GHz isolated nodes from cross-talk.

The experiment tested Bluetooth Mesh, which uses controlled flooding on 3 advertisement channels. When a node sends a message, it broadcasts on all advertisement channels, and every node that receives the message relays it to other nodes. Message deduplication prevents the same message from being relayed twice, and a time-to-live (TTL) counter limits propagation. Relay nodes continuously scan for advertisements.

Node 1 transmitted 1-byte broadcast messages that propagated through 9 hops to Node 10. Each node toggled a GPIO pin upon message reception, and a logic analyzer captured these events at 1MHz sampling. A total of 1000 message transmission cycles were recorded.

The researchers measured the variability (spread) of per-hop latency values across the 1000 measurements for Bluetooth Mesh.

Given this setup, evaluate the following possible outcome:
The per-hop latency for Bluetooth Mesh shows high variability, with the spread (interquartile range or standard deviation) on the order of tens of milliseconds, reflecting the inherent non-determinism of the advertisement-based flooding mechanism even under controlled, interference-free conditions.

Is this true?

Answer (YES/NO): YES